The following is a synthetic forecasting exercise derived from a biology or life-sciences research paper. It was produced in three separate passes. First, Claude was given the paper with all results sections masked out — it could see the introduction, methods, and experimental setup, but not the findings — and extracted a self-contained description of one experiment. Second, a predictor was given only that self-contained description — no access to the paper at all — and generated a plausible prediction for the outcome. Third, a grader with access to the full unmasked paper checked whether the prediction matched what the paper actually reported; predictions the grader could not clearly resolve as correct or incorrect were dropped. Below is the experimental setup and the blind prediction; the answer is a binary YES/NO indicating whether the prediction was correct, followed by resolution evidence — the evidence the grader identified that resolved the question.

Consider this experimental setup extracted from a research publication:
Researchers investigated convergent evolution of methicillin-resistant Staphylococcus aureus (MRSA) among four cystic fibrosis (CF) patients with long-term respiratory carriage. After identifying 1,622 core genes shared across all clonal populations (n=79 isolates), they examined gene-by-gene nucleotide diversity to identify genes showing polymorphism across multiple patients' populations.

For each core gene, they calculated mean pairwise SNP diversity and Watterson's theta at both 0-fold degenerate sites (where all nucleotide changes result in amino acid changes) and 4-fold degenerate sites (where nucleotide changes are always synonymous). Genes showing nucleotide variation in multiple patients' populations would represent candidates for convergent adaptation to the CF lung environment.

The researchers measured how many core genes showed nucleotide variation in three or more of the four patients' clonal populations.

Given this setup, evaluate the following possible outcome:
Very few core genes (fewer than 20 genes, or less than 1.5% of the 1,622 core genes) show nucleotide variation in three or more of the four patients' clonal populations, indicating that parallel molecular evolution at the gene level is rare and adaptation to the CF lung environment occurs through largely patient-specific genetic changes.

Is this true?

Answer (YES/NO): YES